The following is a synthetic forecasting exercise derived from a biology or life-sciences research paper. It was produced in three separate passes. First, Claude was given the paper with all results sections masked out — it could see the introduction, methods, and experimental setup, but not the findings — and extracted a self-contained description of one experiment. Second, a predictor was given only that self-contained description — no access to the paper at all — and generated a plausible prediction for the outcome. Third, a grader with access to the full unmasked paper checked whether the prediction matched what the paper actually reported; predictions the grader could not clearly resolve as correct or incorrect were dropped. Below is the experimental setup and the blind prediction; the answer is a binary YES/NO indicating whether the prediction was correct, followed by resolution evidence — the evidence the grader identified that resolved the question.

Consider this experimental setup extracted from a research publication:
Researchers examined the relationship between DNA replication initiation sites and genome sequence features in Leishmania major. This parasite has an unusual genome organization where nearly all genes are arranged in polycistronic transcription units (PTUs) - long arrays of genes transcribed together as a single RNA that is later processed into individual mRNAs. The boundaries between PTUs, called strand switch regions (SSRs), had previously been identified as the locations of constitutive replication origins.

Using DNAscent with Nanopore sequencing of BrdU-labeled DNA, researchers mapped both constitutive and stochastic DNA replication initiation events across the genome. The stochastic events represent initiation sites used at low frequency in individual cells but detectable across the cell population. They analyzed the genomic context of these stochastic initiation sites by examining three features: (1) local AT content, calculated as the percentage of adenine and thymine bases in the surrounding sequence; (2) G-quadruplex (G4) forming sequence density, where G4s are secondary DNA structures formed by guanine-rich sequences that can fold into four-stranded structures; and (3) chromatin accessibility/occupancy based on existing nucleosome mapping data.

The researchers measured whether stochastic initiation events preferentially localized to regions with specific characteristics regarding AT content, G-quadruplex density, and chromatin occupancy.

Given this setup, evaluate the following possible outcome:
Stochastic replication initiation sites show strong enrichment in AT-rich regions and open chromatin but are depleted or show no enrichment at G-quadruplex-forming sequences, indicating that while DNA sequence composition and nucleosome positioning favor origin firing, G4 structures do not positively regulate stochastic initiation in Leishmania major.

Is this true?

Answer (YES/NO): NO